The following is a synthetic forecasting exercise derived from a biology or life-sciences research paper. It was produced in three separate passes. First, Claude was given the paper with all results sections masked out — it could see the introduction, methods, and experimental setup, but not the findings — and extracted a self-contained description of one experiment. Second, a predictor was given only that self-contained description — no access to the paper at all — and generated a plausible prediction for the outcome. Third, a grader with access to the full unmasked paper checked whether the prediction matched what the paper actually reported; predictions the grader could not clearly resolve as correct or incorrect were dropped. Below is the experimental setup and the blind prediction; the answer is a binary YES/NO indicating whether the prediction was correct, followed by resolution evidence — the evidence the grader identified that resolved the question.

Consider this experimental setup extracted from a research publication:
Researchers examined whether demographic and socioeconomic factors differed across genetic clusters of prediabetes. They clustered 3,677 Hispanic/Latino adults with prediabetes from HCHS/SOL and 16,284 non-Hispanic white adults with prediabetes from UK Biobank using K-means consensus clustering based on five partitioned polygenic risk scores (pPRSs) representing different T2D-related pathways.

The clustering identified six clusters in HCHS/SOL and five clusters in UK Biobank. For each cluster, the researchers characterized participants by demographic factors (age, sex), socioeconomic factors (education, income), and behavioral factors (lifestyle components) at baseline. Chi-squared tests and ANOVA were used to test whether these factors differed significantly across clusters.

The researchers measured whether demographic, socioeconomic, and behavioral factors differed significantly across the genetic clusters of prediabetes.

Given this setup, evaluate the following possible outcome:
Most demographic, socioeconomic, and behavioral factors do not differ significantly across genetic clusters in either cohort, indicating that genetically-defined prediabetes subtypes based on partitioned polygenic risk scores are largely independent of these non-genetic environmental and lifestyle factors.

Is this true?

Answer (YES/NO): YES